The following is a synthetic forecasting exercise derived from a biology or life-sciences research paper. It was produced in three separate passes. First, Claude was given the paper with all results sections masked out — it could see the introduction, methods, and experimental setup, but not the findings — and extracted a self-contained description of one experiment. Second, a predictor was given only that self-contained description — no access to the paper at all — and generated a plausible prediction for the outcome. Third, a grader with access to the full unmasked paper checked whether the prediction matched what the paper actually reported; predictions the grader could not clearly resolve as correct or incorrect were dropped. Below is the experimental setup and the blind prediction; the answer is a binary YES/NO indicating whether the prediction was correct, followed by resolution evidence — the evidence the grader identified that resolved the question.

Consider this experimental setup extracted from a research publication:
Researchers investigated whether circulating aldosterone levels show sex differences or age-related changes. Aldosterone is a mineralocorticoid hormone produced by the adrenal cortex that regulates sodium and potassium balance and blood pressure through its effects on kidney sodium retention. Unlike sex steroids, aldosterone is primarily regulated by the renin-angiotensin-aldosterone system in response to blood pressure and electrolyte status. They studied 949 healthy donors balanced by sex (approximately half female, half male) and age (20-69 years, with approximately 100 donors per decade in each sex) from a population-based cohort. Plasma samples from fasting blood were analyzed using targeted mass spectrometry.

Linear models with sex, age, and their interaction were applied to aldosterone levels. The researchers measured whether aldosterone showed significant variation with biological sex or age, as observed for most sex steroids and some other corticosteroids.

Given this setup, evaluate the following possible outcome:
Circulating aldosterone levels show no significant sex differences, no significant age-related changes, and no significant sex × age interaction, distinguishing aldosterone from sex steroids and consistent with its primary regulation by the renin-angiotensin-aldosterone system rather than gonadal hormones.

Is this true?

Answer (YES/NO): NO